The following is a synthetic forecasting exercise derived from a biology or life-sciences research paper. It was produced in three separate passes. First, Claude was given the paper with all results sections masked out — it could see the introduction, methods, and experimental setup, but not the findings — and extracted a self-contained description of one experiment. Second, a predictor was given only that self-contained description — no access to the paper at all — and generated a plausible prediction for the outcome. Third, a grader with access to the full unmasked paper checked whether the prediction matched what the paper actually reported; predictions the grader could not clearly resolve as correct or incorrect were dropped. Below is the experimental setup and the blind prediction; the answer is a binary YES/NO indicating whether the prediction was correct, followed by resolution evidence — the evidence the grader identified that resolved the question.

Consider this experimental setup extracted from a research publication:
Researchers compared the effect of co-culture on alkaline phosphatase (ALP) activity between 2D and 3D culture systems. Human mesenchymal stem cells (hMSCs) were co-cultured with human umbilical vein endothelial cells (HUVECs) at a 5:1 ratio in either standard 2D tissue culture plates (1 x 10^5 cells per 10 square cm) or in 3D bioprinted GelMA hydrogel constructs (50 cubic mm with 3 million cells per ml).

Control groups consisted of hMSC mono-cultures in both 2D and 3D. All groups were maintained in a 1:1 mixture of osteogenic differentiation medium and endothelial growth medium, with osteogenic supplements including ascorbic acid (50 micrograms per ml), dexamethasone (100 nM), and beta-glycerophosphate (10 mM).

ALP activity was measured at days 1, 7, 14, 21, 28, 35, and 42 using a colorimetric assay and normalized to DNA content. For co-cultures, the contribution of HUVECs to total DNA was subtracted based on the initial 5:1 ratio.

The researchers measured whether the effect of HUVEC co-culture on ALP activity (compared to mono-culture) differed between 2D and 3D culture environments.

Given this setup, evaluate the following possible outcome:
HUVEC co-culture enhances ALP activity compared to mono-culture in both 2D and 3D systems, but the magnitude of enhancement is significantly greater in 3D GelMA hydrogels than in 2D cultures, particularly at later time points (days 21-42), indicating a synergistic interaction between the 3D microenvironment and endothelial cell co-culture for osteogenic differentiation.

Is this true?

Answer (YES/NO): NO